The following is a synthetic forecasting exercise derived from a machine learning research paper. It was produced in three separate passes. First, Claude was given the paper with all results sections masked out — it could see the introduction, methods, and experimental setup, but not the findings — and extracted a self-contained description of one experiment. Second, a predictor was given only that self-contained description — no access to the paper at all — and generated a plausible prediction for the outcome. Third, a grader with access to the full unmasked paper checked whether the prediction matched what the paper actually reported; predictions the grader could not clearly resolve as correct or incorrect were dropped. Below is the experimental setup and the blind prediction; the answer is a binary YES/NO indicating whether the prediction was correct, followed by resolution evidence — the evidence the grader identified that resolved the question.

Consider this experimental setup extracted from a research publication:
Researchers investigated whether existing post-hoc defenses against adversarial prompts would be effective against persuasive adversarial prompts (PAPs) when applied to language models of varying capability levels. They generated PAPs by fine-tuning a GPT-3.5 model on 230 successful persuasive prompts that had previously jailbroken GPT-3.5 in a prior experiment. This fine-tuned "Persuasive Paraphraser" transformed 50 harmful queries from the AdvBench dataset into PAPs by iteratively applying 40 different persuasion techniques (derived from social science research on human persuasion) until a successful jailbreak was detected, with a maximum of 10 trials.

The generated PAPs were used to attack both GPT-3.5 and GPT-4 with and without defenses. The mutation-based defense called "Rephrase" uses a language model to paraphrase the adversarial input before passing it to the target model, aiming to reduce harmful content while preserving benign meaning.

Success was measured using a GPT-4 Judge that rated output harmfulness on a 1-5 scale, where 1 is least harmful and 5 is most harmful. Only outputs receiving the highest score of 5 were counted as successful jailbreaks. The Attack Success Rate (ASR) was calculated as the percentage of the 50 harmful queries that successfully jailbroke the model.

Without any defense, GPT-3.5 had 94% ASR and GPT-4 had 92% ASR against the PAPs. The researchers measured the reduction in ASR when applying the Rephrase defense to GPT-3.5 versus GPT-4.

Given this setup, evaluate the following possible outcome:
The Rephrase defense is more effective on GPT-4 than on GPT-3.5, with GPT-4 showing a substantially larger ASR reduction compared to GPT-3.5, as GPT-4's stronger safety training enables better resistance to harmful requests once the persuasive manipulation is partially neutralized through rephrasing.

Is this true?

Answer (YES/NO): NO